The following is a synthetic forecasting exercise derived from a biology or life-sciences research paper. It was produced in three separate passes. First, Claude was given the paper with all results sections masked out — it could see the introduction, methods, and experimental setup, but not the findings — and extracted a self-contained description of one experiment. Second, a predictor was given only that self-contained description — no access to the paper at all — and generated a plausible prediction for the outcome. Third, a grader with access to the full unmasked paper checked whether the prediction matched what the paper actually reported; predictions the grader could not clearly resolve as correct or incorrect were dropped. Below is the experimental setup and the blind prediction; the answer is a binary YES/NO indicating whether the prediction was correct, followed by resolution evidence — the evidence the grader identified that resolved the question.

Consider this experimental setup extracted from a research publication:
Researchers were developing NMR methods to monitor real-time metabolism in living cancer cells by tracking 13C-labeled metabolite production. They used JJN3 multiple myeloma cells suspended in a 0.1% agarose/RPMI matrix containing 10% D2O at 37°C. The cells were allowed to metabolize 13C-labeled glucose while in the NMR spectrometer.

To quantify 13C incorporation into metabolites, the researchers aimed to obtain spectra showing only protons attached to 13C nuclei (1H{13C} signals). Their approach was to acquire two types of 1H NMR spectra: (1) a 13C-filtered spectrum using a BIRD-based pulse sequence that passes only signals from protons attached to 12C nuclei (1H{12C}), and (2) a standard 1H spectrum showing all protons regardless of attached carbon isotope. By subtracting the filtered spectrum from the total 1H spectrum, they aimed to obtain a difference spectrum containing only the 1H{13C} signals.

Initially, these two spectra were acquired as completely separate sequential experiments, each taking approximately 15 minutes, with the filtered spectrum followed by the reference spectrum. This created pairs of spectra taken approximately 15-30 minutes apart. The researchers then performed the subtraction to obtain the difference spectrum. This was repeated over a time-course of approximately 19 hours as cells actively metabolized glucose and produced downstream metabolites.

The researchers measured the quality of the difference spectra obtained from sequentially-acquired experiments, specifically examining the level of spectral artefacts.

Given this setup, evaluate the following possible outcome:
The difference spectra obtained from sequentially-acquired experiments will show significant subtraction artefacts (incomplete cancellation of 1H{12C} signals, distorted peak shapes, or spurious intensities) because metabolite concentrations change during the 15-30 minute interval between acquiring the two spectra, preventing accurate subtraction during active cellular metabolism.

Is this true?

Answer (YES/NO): YES